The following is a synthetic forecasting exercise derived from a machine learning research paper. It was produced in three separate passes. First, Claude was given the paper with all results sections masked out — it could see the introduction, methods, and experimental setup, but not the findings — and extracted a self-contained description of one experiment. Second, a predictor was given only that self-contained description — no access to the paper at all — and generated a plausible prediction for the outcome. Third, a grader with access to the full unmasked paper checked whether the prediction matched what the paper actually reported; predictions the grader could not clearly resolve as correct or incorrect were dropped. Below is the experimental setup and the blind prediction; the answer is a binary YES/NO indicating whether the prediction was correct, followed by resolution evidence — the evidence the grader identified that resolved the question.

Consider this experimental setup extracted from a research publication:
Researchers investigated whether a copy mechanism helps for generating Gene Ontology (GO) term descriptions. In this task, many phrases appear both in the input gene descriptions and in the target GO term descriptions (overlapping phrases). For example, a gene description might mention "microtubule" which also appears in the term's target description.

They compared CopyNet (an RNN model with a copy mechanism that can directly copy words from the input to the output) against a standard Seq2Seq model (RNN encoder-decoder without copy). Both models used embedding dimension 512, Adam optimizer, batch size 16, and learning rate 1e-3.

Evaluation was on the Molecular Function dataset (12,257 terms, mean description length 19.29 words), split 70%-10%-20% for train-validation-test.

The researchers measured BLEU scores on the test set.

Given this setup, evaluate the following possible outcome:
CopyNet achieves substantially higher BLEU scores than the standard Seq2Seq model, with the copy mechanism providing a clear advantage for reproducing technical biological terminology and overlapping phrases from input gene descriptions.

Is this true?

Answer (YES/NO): NO